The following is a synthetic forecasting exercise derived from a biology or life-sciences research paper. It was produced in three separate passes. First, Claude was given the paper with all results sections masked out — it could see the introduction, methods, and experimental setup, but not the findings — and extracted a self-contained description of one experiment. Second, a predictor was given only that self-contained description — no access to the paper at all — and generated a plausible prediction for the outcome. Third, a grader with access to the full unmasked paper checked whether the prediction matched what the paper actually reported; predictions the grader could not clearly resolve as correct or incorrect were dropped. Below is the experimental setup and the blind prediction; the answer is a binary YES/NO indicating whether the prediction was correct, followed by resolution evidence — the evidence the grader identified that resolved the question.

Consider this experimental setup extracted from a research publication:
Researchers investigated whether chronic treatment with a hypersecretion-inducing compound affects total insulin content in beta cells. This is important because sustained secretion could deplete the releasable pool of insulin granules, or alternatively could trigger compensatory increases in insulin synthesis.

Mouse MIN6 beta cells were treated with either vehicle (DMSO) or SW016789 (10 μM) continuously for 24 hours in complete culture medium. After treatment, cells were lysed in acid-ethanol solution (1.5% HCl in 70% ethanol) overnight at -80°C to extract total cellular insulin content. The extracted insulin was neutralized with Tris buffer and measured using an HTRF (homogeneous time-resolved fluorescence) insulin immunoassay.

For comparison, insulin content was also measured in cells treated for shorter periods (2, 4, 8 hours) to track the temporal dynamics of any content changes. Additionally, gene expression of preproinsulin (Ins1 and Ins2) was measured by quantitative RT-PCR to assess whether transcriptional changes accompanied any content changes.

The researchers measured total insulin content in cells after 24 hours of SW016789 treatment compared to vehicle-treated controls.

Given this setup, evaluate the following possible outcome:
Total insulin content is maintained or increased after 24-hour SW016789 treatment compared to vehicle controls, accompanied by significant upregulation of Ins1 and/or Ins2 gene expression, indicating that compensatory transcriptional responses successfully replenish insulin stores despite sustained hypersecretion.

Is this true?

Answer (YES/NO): NO